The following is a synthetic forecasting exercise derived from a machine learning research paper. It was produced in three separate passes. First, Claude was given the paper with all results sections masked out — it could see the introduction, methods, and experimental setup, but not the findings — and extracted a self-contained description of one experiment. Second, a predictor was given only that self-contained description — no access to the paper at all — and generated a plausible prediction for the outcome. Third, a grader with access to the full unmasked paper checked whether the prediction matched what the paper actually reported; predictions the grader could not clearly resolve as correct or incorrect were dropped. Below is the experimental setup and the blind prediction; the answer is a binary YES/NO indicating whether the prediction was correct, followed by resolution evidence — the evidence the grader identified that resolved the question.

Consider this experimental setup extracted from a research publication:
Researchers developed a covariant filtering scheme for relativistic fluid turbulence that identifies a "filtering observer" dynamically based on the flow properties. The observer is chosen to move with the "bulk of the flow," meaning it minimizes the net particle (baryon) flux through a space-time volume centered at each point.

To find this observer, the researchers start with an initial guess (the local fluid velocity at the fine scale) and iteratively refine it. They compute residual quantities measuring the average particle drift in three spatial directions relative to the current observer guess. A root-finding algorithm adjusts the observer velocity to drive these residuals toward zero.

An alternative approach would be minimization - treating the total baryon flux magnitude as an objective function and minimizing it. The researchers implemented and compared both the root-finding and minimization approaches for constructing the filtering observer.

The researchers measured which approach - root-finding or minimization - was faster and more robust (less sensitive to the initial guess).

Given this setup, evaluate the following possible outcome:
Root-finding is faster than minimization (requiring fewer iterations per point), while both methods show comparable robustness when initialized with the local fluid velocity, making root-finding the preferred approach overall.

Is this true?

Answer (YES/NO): NO